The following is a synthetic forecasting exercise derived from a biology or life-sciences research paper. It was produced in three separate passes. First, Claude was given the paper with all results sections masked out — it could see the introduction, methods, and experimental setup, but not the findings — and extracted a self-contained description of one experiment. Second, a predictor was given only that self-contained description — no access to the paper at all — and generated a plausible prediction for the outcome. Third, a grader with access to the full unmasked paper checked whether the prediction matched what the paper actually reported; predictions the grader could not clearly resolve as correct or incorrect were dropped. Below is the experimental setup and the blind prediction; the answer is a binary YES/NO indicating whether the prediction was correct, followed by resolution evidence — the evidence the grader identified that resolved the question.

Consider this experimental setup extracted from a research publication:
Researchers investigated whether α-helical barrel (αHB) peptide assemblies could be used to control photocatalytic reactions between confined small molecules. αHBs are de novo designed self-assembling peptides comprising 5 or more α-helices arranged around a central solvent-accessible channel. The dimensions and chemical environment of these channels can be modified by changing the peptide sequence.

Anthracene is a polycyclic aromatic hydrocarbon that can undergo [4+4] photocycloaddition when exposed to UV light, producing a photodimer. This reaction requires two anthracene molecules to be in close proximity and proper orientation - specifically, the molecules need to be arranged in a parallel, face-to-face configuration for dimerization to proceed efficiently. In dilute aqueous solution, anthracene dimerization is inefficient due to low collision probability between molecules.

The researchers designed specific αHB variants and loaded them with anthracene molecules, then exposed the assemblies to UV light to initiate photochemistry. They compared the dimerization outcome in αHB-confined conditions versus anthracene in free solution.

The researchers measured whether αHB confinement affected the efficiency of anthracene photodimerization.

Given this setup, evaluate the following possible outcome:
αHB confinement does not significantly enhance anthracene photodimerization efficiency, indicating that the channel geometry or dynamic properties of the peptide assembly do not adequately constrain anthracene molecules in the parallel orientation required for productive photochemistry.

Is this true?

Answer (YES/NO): NO